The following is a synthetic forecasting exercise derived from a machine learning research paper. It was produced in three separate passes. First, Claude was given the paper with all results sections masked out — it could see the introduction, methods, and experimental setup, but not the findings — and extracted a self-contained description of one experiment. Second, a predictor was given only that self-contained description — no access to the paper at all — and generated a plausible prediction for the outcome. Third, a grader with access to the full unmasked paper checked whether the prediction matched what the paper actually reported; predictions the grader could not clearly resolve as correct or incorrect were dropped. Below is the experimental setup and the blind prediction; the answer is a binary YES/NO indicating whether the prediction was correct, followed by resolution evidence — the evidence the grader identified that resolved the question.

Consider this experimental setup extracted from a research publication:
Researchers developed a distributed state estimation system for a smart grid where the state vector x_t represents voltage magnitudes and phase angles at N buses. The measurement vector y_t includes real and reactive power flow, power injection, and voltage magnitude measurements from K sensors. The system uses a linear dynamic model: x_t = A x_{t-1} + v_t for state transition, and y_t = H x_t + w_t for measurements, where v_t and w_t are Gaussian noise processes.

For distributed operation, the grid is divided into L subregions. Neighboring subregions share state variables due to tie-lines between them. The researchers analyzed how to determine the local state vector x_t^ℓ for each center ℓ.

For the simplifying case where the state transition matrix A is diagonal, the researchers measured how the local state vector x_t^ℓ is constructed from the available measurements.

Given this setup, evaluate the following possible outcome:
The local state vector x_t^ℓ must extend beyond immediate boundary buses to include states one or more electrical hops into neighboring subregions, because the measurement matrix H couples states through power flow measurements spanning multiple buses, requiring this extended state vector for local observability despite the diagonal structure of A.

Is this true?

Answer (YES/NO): NO